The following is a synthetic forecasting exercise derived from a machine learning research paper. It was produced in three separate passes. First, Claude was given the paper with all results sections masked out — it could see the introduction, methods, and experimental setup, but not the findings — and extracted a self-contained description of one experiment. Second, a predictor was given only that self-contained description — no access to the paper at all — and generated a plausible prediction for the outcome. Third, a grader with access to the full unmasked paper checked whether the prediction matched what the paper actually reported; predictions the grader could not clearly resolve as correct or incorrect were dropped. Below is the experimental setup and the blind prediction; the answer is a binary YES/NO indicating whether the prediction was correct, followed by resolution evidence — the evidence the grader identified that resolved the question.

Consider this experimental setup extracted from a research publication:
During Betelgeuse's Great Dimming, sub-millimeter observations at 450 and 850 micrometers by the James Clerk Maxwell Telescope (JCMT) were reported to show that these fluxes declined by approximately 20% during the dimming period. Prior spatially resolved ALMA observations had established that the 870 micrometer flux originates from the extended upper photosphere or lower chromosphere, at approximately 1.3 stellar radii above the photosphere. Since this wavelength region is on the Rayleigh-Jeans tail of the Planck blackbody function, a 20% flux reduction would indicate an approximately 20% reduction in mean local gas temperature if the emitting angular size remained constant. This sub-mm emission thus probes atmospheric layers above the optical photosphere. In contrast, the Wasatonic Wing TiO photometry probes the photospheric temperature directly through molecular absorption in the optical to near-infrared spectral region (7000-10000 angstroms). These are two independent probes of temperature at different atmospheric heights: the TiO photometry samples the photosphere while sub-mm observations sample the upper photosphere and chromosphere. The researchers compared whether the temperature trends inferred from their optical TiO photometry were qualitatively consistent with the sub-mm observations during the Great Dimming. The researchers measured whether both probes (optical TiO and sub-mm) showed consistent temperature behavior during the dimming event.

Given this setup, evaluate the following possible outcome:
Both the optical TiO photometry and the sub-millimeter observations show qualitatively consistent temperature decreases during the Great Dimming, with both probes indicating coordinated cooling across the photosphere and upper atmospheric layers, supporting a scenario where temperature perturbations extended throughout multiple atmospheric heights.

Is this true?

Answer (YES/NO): YES